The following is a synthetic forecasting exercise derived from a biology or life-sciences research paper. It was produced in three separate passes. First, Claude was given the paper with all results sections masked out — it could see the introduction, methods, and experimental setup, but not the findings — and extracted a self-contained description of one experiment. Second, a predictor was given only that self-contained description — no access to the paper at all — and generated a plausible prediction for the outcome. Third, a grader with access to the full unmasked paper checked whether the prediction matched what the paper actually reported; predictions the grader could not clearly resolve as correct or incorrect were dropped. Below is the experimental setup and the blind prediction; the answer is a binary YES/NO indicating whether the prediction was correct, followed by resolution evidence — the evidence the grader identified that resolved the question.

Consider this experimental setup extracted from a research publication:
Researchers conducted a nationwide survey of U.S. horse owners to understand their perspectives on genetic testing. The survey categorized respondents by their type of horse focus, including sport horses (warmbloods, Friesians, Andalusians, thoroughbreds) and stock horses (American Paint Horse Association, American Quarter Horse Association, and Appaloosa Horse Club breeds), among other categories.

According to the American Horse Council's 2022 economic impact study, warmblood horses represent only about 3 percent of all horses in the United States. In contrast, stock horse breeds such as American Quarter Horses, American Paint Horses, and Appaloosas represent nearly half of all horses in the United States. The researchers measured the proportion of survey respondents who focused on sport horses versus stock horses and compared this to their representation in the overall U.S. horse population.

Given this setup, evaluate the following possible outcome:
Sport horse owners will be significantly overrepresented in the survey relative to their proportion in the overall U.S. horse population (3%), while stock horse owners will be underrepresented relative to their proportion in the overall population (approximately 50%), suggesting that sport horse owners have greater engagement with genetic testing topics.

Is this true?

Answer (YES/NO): YES